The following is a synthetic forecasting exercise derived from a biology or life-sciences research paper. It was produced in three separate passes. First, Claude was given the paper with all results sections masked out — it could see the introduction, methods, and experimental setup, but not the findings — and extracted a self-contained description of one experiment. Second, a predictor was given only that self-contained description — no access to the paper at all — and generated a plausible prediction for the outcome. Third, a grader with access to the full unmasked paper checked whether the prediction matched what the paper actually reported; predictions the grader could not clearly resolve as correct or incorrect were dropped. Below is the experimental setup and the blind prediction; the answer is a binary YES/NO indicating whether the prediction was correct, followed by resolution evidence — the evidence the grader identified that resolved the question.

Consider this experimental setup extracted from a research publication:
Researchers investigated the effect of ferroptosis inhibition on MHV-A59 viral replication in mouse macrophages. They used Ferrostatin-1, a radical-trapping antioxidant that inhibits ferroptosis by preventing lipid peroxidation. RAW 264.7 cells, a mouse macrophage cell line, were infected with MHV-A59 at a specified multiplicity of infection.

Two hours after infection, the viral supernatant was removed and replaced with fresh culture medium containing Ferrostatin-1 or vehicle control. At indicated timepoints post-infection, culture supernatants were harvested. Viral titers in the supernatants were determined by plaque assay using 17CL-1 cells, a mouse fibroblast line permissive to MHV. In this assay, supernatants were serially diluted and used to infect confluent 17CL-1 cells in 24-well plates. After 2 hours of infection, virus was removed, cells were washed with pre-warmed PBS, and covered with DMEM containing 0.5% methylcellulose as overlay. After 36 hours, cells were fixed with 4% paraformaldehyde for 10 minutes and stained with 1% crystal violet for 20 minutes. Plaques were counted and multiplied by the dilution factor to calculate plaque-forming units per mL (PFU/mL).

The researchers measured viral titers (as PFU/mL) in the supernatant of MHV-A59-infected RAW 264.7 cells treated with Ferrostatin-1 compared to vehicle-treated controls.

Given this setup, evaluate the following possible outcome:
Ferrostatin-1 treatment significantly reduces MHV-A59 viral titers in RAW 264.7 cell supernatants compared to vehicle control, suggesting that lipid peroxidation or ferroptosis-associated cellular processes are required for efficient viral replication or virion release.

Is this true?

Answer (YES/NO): NO